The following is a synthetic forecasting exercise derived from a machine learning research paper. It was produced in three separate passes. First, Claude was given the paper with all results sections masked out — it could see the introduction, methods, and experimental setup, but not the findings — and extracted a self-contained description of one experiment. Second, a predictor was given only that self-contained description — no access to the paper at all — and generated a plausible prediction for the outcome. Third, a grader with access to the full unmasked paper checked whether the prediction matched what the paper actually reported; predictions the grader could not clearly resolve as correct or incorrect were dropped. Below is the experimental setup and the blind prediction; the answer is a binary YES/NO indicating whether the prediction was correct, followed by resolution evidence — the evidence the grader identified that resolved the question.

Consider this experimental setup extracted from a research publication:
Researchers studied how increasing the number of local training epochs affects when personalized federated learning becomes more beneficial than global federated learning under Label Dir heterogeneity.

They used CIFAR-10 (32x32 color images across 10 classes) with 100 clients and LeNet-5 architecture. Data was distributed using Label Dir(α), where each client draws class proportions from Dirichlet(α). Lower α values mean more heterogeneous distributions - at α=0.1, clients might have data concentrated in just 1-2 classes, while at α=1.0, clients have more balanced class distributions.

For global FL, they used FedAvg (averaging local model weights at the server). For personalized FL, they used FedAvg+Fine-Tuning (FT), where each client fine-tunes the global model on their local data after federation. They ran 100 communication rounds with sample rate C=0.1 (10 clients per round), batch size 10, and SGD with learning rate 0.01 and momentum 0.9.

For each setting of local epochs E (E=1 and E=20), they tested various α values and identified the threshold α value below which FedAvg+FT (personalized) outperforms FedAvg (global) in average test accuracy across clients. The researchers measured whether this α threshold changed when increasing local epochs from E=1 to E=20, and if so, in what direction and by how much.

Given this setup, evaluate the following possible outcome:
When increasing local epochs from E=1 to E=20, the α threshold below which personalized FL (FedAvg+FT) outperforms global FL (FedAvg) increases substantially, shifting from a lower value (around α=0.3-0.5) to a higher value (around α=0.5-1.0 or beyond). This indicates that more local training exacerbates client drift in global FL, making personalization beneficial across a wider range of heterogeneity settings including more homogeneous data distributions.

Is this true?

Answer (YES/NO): NO